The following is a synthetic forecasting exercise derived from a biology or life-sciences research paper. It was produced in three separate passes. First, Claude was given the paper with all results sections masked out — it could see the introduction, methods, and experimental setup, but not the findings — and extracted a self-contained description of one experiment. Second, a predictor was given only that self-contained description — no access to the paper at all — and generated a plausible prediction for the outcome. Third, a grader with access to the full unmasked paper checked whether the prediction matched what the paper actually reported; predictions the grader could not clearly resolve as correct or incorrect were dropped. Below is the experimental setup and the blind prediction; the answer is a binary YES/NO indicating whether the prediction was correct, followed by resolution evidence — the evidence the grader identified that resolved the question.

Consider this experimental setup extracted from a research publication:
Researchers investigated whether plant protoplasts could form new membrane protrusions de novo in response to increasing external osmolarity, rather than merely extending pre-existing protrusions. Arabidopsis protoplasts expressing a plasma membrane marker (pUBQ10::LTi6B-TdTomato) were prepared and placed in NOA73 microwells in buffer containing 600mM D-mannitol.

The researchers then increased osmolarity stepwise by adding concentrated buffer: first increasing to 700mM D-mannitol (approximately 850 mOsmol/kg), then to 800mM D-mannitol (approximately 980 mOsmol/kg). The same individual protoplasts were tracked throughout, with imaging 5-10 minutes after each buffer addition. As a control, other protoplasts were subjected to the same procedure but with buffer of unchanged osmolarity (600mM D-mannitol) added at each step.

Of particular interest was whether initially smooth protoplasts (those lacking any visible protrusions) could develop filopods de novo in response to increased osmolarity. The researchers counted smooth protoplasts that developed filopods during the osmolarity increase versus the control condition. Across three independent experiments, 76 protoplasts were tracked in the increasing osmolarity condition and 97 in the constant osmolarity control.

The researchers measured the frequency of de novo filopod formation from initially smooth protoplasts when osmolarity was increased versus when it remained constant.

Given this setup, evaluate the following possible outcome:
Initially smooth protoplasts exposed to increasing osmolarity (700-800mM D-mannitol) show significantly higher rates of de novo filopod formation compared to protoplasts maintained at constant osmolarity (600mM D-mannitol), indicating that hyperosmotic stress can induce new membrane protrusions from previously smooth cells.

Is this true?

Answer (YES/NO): YES